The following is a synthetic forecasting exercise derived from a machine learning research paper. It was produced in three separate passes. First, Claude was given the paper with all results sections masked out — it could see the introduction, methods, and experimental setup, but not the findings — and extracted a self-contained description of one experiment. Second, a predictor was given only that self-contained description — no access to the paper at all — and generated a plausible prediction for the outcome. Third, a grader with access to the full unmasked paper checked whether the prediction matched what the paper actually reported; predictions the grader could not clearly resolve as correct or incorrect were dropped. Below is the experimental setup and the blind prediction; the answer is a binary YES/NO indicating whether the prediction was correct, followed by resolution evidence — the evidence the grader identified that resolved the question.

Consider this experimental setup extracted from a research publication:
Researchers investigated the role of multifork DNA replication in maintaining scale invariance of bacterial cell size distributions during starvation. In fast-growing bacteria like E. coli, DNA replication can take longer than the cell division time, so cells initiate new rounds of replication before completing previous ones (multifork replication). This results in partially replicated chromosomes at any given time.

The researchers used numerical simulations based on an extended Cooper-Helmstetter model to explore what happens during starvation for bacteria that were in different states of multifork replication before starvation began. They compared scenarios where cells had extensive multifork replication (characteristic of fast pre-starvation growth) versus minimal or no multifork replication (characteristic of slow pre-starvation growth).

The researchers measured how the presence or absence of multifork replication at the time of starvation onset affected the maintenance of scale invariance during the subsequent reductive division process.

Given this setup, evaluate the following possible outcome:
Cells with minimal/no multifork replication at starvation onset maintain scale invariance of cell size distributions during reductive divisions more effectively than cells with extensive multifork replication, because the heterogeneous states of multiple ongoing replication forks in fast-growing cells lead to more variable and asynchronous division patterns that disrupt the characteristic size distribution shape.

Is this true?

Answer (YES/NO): NO